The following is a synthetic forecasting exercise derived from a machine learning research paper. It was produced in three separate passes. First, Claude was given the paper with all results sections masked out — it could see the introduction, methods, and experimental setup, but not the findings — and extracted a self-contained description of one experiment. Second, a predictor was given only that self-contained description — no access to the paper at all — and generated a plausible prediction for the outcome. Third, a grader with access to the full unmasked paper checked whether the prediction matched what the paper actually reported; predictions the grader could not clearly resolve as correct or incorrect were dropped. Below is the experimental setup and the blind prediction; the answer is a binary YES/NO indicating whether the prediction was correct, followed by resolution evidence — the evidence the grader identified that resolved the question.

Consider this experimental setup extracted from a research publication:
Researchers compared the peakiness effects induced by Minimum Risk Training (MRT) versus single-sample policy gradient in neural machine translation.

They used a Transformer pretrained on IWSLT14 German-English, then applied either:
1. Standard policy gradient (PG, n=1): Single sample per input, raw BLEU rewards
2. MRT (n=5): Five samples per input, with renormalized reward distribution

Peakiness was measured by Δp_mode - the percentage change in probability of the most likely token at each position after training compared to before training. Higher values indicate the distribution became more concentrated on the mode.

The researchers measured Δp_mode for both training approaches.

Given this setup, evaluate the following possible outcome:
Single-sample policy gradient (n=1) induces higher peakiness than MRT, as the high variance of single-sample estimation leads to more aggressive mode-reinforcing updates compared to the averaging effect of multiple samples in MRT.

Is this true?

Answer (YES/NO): NO